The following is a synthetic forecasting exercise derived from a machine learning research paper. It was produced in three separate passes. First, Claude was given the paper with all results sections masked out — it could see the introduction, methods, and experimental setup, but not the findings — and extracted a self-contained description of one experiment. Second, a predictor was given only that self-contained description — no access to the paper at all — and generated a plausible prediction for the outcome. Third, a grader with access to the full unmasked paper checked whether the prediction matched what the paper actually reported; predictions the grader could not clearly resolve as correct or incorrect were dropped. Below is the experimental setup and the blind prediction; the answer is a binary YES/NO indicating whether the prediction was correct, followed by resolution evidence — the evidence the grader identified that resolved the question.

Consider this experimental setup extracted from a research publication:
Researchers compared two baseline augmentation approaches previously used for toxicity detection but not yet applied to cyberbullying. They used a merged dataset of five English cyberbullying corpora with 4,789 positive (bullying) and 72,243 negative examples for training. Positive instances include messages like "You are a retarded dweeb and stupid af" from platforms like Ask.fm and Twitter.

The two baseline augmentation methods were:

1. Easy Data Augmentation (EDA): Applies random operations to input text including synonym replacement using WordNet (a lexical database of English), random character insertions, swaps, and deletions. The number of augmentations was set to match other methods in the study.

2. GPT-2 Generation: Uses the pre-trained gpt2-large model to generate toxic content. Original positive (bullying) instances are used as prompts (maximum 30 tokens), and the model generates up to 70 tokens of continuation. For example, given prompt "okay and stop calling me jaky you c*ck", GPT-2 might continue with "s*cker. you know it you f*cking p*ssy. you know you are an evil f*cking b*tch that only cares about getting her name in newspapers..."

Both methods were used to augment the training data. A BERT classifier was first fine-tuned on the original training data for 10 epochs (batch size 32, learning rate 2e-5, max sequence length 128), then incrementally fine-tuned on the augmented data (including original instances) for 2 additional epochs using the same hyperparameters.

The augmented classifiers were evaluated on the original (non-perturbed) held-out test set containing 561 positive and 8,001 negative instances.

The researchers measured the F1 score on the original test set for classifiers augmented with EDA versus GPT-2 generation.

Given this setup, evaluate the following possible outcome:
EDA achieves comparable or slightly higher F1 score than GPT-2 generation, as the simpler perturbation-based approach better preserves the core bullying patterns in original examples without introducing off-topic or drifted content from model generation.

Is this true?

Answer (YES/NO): YES